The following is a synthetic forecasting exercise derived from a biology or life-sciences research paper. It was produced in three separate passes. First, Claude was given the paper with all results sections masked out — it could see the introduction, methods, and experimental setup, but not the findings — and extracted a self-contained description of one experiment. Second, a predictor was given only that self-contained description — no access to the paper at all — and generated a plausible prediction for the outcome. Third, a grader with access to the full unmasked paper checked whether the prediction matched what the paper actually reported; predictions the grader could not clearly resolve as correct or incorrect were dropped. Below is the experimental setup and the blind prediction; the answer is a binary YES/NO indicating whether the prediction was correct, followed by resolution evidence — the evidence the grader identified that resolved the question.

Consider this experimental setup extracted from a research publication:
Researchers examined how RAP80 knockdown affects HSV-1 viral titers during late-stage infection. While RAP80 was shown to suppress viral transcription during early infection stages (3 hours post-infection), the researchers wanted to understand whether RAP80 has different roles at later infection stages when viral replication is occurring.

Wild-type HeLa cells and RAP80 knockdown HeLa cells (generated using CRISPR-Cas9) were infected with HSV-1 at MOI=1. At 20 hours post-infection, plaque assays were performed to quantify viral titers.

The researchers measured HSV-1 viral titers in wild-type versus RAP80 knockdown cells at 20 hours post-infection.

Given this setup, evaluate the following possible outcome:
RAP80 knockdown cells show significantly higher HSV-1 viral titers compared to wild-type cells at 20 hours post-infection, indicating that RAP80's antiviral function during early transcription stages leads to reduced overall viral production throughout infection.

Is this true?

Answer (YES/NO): NO